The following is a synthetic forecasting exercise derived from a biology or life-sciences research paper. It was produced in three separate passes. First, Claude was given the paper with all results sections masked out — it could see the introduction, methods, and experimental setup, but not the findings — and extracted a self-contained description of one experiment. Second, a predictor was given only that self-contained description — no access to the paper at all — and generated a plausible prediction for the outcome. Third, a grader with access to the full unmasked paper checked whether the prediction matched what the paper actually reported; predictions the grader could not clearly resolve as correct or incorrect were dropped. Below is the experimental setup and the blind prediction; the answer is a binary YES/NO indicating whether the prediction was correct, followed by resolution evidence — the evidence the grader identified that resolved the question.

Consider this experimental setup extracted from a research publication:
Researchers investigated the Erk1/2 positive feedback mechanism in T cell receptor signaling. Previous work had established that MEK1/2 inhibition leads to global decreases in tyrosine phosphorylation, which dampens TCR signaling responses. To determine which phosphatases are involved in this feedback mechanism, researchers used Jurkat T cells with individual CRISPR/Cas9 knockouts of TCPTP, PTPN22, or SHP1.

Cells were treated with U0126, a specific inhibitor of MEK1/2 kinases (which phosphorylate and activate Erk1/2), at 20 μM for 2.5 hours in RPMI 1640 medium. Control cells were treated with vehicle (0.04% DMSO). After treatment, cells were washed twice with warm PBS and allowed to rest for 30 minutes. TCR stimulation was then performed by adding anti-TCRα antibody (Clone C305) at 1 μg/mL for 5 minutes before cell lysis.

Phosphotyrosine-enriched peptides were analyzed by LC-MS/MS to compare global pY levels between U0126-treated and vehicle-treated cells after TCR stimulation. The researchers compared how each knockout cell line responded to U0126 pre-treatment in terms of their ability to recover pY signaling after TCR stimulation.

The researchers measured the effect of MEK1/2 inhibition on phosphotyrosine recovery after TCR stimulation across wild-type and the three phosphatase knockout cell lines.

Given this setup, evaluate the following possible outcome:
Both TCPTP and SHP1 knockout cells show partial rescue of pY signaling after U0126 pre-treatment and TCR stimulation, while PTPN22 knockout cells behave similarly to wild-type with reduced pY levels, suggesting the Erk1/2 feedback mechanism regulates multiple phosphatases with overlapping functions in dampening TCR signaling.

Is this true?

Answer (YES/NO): NO